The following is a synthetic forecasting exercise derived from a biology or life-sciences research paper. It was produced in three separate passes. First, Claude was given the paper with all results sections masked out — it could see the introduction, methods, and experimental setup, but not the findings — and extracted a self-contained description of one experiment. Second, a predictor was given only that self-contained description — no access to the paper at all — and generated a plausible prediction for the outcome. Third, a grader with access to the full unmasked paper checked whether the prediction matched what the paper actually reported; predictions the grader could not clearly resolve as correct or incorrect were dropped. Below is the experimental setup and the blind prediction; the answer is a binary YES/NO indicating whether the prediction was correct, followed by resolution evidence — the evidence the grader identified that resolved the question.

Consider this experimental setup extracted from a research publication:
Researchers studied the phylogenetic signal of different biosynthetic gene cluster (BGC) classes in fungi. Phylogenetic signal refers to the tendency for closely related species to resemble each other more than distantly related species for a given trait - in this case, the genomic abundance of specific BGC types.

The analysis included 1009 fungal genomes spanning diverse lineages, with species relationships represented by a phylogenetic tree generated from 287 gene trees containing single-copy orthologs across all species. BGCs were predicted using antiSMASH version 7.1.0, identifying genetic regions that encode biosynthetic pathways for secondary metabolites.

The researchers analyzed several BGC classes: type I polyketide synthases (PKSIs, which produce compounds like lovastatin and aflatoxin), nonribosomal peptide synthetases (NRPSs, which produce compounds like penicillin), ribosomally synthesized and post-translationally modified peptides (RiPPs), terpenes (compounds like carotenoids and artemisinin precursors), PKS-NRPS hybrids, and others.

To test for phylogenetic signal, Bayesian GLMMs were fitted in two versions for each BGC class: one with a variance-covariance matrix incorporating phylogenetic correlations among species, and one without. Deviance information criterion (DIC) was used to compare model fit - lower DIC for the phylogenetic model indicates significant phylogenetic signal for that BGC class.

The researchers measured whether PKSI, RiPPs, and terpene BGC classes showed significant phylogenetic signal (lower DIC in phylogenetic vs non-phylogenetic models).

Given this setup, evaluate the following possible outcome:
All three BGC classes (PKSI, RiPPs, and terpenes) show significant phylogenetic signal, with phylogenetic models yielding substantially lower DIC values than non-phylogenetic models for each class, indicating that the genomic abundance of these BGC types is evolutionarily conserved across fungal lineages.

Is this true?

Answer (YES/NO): YES